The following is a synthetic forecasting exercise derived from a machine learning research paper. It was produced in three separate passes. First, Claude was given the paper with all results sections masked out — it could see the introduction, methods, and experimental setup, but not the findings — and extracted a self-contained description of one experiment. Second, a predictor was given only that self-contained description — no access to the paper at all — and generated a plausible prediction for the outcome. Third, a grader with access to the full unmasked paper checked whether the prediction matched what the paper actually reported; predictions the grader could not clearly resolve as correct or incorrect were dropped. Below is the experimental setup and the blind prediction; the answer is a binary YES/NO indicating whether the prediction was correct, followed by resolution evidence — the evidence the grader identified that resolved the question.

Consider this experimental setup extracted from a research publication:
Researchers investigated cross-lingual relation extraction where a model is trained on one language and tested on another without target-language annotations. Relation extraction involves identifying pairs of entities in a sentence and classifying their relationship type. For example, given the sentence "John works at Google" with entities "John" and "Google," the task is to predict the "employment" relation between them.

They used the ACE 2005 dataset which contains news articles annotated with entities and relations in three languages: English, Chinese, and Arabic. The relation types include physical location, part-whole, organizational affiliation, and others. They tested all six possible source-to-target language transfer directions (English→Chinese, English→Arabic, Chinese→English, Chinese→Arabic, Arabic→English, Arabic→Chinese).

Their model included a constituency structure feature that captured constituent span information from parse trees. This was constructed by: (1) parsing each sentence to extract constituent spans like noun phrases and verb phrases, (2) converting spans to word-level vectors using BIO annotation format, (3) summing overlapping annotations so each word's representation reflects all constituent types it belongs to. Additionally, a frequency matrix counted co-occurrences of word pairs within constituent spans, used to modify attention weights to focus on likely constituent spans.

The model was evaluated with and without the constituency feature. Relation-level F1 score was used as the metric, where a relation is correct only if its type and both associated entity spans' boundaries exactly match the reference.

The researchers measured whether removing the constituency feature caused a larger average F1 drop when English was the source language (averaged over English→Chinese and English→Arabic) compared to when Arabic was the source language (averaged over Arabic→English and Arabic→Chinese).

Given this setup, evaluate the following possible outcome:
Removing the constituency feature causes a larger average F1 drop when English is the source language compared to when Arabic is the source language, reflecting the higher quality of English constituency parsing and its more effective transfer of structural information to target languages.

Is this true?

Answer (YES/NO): NO